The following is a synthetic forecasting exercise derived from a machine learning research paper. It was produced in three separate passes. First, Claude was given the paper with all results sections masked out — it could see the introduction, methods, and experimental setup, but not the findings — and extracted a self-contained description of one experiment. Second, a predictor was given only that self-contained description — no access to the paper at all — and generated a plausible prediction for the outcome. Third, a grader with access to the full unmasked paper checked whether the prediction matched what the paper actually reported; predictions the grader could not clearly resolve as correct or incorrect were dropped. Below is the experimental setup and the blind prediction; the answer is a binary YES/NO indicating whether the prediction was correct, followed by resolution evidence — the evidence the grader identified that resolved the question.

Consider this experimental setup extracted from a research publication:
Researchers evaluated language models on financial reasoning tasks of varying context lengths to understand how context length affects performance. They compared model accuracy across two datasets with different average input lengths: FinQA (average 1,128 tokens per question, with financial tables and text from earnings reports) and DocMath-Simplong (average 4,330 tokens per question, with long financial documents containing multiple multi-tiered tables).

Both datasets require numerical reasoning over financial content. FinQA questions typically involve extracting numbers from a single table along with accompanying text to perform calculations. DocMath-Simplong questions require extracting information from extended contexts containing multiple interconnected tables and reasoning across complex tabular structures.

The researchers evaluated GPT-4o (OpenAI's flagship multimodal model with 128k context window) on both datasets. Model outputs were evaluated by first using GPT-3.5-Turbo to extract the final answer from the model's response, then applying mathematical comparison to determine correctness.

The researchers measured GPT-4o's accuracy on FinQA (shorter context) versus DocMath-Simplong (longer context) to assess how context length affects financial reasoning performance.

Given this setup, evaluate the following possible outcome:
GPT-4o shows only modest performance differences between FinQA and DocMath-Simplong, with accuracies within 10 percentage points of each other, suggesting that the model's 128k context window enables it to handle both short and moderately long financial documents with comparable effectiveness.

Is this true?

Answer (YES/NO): NO